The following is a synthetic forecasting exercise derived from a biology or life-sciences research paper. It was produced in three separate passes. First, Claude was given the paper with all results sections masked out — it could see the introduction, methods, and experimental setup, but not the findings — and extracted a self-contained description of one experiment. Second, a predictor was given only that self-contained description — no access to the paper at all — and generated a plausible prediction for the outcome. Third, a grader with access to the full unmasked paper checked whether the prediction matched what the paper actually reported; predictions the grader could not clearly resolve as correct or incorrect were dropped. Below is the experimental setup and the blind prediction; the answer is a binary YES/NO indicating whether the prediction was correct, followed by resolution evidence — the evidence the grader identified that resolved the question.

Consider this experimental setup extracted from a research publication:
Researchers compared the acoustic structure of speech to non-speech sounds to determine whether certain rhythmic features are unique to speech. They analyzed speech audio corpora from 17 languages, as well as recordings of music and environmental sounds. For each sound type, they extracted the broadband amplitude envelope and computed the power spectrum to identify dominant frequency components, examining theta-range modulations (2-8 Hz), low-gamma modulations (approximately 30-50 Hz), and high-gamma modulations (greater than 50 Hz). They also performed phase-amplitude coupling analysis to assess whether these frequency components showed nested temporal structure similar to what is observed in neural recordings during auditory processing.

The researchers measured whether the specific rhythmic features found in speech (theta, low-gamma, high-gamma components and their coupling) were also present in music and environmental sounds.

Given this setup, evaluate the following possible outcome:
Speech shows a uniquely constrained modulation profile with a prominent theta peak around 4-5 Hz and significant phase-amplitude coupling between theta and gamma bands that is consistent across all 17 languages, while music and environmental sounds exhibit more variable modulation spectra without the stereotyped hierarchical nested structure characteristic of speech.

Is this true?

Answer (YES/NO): YES